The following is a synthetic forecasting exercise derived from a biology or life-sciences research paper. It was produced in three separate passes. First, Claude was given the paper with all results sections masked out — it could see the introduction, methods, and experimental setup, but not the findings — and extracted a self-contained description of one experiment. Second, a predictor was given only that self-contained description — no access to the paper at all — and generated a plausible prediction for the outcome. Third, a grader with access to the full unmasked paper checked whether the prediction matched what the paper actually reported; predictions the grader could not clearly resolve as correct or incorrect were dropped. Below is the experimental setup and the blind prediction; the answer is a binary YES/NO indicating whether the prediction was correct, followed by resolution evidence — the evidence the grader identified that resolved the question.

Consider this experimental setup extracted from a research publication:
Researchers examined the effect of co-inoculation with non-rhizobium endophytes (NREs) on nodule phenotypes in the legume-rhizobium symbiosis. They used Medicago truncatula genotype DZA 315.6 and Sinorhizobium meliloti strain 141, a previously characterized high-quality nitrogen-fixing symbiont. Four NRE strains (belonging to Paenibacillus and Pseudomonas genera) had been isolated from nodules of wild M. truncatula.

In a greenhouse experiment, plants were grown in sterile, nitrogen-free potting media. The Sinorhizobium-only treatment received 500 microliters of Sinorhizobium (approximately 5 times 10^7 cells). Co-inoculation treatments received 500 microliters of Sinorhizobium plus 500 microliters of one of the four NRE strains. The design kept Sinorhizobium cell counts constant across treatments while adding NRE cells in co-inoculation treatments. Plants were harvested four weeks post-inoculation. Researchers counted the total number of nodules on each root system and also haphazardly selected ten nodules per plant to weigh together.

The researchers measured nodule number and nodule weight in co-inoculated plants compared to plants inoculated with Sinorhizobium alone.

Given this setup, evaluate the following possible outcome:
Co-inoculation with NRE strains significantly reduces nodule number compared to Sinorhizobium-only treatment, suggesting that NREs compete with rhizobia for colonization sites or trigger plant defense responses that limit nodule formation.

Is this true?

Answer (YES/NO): NO